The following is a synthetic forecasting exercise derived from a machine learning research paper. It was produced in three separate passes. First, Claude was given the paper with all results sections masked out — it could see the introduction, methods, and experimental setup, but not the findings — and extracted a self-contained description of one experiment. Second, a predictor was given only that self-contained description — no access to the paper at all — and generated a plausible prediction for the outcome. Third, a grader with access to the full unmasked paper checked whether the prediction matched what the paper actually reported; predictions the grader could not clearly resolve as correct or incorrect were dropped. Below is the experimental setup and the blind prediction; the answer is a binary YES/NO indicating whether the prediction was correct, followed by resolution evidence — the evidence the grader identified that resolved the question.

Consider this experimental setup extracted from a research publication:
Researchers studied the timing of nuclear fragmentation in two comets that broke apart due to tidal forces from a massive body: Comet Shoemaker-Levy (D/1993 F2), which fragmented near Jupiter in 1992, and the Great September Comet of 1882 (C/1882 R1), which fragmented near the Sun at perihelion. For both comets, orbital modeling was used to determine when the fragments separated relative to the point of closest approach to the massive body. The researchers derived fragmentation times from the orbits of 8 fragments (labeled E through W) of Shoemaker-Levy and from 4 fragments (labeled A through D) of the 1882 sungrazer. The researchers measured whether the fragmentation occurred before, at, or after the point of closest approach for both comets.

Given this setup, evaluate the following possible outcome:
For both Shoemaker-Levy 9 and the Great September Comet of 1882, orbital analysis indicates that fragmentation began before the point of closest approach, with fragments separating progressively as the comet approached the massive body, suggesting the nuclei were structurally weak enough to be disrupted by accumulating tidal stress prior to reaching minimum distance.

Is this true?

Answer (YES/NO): NO